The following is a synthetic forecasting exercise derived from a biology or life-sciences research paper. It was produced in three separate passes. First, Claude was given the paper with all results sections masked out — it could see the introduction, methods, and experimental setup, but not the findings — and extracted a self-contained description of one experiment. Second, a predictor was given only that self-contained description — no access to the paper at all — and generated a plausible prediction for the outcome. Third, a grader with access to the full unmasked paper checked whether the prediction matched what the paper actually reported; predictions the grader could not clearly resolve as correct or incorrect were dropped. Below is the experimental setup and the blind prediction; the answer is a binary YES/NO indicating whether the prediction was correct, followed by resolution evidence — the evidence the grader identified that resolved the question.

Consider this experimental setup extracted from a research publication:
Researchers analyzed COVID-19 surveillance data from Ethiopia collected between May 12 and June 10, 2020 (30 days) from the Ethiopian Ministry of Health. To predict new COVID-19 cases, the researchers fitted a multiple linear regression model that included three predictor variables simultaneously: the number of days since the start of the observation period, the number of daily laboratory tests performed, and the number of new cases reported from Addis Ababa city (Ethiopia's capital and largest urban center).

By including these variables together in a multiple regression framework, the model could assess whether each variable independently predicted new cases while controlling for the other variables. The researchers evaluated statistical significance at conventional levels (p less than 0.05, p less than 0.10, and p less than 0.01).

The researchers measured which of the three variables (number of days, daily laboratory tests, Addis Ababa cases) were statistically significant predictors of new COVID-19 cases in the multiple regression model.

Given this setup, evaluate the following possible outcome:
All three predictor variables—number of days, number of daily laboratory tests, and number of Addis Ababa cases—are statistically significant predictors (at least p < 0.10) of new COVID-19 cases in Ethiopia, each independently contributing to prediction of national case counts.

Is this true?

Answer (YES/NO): YES